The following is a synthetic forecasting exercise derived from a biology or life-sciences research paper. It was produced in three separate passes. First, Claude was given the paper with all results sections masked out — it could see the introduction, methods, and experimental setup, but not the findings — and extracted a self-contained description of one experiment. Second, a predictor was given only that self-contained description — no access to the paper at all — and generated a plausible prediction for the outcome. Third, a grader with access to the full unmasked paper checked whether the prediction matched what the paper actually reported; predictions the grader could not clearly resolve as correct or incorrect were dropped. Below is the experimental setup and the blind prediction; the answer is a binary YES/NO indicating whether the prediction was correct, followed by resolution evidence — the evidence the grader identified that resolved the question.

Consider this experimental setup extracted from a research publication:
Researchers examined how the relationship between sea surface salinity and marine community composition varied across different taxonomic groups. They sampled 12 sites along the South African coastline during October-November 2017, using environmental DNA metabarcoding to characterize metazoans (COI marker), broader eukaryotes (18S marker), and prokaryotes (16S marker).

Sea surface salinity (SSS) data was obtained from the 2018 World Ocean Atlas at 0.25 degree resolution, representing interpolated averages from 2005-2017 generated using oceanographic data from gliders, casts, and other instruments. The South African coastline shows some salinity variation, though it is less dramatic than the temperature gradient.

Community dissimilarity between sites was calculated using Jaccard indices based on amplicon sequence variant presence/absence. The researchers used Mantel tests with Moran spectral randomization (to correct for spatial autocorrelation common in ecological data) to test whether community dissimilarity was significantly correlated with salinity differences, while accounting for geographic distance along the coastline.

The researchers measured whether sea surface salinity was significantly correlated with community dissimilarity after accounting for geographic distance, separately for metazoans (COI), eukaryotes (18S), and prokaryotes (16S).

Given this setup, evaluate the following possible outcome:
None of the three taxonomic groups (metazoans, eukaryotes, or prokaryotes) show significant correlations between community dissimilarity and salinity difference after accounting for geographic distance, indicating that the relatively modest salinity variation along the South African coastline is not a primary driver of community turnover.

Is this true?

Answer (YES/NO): YES